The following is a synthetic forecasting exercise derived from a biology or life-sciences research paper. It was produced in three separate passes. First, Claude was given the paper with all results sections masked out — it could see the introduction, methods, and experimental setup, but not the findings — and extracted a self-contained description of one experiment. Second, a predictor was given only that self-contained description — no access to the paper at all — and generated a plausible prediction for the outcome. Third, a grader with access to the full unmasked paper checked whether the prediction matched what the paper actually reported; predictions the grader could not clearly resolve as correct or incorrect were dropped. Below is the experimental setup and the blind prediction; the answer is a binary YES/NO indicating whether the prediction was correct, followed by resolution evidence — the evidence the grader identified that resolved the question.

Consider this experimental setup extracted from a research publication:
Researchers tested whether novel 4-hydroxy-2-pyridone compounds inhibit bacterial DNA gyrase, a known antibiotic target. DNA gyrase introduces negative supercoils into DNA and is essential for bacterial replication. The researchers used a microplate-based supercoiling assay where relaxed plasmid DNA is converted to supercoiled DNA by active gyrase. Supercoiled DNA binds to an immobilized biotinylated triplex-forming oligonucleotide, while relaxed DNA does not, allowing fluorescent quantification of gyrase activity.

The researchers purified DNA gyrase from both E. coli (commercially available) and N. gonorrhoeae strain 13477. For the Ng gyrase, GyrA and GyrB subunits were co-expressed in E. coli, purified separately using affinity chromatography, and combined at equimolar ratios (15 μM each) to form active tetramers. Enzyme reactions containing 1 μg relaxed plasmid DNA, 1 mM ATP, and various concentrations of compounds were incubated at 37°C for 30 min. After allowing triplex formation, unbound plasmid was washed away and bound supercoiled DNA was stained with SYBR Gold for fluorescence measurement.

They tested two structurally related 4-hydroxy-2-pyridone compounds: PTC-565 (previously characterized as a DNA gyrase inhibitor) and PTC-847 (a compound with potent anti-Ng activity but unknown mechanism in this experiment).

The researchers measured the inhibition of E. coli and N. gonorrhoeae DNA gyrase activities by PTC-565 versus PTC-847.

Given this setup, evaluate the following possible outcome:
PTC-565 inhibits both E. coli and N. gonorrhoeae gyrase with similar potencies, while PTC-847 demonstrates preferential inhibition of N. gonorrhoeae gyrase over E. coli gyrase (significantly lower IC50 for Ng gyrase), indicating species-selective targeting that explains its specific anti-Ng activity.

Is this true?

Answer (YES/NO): NO